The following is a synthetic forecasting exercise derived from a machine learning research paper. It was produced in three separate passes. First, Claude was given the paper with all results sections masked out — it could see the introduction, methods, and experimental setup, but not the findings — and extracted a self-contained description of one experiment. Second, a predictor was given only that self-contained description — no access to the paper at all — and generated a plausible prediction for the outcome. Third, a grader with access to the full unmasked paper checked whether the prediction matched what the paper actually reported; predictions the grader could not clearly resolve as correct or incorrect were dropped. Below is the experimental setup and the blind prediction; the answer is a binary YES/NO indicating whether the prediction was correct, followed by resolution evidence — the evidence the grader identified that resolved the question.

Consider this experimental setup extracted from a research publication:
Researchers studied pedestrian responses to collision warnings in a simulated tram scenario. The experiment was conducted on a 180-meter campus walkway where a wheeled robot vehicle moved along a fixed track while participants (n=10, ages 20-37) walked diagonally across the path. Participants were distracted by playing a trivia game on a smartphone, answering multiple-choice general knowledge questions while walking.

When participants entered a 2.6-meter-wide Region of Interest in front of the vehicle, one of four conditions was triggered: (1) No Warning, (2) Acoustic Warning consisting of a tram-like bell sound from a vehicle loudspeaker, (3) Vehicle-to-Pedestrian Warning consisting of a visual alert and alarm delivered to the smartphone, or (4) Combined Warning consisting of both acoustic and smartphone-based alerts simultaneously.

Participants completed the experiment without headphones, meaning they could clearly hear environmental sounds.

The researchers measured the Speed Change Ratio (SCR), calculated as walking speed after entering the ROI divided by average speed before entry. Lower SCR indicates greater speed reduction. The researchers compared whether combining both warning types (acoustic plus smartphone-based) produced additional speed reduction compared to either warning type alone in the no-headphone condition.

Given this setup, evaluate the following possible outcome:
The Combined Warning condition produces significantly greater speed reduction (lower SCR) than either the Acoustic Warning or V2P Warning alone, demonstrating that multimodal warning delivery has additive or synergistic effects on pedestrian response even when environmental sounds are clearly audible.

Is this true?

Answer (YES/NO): NO